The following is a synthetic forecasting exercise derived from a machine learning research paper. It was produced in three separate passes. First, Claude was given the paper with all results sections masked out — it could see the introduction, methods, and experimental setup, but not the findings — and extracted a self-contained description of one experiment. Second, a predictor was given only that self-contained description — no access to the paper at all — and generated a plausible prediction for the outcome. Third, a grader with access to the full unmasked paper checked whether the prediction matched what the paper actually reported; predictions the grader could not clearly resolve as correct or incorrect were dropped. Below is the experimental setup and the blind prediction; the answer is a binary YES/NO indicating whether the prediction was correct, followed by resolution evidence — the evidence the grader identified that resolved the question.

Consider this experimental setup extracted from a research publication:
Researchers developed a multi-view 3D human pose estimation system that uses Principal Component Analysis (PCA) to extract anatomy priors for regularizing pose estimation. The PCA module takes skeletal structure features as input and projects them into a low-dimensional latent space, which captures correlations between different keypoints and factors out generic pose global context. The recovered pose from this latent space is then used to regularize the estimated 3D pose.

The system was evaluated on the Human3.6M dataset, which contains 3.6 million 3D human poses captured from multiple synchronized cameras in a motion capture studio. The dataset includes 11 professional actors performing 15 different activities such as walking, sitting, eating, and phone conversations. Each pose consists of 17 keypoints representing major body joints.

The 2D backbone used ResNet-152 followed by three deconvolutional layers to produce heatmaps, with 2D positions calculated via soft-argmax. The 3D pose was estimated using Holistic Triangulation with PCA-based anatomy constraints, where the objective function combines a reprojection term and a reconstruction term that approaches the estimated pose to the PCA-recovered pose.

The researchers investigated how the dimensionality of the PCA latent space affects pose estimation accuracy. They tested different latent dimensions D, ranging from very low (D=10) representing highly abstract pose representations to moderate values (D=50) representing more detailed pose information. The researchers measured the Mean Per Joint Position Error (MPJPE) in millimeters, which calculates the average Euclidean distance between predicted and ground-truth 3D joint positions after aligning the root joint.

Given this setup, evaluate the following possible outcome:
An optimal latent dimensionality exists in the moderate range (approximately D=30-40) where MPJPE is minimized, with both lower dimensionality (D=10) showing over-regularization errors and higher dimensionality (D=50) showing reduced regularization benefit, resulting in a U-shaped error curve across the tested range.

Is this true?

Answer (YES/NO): NO